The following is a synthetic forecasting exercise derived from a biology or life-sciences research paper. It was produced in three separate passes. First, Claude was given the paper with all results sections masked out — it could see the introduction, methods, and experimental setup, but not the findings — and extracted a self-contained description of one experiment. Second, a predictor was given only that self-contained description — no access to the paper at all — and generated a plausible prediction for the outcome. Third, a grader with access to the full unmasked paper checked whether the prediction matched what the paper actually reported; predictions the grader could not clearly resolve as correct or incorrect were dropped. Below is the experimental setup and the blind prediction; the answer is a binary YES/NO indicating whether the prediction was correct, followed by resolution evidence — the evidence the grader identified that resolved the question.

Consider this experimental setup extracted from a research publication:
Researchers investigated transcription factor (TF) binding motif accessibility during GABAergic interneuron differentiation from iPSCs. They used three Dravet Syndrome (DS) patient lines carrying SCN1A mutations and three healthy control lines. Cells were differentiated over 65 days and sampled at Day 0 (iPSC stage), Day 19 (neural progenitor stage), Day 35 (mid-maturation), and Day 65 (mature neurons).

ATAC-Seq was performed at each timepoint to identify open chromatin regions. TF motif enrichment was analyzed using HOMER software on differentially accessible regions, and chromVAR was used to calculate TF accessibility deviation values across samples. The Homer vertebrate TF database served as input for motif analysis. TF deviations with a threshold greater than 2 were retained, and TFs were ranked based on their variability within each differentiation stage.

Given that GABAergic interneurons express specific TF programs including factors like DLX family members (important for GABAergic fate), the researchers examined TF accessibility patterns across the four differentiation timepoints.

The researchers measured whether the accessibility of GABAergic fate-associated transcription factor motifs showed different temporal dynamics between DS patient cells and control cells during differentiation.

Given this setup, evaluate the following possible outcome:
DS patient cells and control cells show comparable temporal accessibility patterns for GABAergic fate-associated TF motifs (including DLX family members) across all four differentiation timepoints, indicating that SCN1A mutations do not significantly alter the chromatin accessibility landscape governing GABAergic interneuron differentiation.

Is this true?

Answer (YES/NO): NO